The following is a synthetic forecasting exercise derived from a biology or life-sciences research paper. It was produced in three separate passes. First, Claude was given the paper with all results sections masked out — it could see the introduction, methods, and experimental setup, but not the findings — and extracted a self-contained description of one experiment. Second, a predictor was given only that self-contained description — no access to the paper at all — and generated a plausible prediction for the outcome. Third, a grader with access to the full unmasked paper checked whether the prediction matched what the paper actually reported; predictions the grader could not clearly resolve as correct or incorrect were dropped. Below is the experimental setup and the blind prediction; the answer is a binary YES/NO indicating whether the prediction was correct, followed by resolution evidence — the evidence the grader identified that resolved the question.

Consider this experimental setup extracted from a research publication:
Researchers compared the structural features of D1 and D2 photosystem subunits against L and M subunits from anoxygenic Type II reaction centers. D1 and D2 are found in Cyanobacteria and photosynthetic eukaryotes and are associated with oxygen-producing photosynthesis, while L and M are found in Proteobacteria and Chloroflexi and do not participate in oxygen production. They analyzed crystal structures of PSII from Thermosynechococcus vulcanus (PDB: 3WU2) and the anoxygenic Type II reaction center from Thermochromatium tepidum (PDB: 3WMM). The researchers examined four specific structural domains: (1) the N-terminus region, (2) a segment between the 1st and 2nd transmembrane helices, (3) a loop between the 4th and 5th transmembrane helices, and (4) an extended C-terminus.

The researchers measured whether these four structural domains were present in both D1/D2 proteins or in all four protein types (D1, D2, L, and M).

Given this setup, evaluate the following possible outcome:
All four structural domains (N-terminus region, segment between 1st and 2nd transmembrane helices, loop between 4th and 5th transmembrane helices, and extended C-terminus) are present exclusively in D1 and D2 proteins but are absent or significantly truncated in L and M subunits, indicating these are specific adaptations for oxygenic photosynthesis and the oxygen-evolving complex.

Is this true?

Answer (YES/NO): YES